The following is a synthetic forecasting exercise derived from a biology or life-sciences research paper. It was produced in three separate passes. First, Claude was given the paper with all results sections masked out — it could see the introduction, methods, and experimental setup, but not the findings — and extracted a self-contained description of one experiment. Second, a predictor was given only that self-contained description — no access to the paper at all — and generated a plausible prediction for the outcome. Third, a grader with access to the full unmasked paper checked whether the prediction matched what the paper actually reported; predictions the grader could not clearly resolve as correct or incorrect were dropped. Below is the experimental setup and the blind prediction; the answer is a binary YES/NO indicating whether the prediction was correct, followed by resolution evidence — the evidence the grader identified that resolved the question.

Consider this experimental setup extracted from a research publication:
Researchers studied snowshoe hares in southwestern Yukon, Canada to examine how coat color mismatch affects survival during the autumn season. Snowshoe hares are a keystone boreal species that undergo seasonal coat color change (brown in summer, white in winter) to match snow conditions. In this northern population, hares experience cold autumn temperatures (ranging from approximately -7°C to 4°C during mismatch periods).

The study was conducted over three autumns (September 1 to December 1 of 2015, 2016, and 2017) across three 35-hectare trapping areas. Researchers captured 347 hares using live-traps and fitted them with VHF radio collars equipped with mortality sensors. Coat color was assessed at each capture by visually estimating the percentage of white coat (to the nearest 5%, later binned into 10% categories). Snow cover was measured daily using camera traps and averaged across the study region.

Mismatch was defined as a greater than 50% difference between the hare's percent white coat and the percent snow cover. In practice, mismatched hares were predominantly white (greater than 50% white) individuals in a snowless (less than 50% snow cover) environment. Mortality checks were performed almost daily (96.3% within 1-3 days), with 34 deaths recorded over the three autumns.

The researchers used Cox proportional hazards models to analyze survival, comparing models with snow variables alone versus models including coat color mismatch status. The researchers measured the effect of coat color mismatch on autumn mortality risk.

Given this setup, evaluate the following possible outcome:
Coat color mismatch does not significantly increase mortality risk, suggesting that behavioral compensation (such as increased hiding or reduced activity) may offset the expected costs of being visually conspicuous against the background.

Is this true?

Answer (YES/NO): NO